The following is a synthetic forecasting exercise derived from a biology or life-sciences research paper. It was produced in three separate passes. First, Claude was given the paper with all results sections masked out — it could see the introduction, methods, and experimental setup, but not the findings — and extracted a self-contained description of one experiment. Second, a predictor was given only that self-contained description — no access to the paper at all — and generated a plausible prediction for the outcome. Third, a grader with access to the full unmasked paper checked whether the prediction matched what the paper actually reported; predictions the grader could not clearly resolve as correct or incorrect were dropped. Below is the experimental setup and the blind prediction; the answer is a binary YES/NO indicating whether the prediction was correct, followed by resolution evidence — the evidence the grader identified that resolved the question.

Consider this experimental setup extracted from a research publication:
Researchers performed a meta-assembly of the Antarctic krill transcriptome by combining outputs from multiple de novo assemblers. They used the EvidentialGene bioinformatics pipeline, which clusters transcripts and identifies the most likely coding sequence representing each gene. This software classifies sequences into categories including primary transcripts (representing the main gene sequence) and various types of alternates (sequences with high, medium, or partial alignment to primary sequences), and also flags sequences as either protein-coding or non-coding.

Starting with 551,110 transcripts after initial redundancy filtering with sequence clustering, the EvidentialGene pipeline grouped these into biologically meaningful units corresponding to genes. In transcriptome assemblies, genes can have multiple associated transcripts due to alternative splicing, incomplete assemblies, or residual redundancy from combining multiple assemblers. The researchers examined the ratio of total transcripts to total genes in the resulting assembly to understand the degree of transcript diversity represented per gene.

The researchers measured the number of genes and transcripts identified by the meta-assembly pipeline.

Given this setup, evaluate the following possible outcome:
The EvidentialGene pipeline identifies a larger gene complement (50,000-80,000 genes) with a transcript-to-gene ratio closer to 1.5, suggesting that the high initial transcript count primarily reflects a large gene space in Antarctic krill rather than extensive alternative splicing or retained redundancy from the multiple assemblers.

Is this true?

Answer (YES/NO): NO